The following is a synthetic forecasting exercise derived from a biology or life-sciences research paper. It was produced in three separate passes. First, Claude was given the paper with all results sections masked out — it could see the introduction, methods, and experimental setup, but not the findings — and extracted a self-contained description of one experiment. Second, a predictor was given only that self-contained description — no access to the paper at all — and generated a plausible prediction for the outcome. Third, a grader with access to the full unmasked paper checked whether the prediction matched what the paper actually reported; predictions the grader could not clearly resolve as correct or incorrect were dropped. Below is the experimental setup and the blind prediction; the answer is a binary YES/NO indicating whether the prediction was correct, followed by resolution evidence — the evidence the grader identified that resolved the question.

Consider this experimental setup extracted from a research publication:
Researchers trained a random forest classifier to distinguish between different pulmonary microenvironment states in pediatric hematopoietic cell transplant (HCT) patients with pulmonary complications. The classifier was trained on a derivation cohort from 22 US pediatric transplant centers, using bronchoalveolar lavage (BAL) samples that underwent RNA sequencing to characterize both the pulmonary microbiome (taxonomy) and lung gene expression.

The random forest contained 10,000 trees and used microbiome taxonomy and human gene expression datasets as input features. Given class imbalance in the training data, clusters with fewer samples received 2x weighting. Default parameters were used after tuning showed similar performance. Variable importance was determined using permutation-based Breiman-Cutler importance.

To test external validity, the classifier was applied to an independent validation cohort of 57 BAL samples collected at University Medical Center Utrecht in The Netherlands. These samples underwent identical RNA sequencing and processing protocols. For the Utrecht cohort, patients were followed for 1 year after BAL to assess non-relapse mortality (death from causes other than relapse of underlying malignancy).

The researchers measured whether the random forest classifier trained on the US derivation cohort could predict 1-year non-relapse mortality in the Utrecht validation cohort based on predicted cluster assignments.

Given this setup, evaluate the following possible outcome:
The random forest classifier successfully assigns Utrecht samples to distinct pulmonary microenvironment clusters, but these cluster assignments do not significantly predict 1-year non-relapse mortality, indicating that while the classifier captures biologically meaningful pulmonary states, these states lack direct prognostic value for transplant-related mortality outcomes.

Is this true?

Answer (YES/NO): NO